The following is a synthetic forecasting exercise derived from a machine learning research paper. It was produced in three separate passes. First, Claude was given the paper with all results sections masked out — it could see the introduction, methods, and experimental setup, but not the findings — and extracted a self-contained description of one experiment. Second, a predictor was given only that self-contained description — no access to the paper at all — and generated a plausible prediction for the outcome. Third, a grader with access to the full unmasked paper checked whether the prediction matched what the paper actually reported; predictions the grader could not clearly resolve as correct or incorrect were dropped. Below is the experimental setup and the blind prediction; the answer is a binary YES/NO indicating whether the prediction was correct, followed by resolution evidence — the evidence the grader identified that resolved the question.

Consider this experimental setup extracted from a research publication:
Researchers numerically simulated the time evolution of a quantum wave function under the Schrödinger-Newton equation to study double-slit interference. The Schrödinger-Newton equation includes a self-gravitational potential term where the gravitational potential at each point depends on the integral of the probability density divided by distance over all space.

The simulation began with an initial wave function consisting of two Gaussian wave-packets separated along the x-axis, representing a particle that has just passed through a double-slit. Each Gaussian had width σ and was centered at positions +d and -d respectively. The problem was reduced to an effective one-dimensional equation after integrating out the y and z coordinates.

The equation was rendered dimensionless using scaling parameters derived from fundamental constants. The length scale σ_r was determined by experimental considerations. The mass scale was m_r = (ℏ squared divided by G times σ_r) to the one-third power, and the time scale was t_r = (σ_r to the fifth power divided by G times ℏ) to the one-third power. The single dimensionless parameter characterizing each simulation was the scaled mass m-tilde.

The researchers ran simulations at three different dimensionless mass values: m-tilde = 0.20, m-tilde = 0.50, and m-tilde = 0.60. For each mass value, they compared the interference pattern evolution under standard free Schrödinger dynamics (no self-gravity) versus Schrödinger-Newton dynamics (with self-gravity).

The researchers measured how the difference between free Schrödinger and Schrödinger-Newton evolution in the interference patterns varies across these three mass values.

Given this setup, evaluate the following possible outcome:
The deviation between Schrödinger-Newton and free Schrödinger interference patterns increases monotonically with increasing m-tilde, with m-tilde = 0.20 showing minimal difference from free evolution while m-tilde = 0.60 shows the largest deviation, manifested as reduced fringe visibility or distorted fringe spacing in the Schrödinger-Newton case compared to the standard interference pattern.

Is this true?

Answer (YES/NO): YES